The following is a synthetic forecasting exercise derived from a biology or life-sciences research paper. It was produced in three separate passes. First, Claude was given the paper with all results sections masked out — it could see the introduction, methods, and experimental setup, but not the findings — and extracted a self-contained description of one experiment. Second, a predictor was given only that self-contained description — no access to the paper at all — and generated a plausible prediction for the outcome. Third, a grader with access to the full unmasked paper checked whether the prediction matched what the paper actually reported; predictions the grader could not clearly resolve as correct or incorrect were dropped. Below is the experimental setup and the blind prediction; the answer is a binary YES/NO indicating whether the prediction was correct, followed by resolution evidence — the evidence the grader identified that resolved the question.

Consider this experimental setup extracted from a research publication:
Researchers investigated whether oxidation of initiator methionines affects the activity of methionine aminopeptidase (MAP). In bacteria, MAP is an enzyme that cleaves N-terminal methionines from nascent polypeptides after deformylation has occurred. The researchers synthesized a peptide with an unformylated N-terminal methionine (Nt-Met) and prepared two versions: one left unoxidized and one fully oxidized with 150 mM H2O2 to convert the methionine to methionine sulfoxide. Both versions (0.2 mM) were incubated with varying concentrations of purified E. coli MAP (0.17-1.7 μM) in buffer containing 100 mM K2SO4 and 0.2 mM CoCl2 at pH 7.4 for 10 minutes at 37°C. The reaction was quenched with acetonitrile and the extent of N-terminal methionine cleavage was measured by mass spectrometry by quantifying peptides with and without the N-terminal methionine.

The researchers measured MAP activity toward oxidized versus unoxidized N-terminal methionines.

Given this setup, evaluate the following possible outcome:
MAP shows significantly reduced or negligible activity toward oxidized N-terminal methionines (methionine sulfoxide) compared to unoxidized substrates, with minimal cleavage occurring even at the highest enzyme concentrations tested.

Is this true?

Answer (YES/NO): YES